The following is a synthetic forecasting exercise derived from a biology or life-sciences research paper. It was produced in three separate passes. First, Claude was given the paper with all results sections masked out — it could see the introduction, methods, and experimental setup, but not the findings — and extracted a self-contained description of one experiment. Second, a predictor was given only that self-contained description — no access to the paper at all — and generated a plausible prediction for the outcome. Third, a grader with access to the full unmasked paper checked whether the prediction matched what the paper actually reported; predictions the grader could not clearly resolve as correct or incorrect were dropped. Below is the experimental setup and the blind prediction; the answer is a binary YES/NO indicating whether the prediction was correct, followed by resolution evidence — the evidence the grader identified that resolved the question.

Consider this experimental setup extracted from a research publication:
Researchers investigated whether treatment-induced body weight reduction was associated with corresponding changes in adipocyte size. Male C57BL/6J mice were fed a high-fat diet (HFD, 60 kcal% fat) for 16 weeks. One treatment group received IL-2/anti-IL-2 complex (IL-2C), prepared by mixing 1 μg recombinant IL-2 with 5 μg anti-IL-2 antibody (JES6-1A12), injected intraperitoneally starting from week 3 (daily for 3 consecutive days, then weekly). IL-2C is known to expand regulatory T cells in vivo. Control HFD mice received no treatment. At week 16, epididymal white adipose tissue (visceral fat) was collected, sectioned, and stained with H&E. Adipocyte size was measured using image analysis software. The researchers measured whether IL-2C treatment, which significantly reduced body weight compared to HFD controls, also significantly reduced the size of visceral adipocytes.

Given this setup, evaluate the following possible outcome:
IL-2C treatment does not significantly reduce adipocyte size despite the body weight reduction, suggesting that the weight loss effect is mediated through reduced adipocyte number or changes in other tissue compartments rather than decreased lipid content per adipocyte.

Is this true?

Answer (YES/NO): YES